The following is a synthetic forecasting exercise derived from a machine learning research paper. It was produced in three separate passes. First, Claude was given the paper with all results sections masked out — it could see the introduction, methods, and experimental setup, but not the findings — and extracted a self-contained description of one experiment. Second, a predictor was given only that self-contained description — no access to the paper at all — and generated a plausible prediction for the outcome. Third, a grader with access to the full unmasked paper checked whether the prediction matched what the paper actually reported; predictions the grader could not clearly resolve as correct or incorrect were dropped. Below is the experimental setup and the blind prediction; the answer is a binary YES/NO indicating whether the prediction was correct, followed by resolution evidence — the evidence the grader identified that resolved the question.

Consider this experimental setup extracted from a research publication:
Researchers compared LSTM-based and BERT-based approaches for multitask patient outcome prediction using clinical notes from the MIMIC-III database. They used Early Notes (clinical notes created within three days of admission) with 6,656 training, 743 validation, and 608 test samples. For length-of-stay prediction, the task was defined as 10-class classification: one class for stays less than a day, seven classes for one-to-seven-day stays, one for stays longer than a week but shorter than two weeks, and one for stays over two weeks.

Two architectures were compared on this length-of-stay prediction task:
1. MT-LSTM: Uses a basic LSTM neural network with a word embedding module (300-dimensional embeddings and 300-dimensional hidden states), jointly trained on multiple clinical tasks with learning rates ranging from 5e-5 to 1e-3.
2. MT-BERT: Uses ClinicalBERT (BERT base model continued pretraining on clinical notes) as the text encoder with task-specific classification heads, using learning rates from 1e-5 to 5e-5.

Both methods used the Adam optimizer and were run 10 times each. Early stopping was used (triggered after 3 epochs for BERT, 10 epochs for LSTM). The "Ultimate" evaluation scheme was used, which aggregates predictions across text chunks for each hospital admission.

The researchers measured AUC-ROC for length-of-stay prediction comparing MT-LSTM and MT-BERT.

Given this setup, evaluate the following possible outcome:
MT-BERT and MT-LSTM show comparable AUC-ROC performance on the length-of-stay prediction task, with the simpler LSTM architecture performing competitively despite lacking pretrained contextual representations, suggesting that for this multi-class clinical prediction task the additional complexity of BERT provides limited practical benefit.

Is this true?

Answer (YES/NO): NO